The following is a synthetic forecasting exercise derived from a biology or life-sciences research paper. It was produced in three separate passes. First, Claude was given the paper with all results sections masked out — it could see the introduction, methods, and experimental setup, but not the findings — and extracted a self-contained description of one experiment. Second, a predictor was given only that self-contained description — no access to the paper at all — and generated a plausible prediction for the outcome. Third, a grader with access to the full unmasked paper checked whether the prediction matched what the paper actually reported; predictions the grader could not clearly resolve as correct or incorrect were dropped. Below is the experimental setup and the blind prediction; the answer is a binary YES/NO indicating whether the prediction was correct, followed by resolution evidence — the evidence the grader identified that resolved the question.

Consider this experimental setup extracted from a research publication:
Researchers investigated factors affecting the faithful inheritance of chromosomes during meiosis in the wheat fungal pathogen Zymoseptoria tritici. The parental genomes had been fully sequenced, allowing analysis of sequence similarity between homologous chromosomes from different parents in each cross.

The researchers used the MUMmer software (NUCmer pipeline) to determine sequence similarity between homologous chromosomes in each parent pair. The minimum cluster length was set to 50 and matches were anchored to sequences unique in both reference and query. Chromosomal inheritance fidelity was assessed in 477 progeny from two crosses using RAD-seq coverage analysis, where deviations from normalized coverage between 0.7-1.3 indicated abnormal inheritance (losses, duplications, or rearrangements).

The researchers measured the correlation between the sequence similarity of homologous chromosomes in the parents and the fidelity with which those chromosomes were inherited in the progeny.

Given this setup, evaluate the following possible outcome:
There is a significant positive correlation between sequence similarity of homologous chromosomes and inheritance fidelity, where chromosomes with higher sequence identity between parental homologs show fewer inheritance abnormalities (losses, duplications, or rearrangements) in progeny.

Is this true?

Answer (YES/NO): YES